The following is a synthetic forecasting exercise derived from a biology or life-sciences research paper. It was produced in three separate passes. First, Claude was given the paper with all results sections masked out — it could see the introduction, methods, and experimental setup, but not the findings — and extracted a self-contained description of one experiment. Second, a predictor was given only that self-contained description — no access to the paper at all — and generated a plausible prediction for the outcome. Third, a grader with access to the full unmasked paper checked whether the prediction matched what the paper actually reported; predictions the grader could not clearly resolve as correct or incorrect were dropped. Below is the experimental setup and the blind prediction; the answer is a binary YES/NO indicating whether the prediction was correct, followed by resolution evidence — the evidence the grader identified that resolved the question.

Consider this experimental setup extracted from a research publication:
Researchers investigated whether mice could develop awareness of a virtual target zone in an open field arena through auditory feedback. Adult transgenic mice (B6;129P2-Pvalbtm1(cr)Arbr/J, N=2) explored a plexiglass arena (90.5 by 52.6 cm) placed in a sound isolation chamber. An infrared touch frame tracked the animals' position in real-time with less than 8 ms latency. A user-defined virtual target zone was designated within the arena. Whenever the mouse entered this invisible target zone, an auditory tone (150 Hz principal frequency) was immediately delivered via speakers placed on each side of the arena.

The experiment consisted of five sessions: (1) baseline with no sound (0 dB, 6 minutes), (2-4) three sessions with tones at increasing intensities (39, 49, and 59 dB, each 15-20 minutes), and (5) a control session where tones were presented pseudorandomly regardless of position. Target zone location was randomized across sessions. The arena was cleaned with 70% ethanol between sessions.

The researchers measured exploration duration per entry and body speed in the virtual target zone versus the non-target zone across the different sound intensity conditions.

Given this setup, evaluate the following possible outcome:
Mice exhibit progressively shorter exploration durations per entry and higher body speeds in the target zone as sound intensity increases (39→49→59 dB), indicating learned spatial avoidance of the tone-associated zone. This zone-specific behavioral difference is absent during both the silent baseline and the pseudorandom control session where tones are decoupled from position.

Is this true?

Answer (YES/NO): NO